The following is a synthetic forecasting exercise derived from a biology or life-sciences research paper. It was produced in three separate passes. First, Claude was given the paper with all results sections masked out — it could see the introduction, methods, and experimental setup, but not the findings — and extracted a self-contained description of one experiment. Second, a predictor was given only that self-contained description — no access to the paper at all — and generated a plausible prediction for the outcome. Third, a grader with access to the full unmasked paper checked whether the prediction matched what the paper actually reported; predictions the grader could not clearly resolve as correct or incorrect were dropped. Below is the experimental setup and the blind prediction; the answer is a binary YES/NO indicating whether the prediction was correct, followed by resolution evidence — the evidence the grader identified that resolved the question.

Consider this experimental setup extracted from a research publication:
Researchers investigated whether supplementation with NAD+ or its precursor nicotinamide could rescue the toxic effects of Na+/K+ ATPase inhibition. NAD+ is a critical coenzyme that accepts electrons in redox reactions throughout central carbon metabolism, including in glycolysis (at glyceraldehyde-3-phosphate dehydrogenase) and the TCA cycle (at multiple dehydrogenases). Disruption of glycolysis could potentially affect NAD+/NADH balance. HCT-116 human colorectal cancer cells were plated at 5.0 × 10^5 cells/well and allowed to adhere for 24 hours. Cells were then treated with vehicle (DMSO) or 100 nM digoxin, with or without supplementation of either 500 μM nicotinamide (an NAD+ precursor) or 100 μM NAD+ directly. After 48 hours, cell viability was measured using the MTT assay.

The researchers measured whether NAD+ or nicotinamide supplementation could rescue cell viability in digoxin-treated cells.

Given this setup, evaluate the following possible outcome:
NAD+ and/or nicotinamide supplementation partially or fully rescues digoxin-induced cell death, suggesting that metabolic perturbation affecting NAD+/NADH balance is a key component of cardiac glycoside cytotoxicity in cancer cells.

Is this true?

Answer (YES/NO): NO